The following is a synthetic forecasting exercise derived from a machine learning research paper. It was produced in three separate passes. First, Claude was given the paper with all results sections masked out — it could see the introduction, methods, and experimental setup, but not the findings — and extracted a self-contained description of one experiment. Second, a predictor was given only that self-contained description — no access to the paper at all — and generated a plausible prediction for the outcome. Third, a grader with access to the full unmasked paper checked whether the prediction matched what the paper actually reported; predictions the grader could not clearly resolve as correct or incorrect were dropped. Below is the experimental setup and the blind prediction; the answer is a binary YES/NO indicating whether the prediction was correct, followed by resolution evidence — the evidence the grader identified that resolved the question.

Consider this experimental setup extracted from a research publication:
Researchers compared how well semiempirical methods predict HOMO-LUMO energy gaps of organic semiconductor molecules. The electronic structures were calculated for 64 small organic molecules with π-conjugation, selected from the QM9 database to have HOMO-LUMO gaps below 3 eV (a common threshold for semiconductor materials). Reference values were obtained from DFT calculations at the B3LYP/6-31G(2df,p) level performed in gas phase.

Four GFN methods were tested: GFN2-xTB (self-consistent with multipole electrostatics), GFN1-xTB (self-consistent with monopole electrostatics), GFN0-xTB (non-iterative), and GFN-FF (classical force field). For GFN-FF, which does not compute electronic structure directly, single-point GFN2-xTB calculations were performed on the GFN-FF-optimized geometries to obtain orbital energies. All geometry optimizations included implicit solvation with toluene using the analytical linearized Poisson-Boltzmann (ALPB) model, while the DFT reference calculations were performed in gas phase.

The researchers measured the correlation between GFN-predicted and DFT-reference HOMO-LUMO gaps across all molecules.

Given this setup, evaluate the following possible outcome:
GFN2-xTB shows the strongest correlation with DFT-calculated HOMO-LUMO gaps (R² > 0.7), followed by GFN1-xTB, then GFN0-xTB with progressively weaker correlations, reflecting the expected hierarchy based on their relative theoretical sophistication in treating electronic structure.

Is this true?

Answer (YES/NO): NO